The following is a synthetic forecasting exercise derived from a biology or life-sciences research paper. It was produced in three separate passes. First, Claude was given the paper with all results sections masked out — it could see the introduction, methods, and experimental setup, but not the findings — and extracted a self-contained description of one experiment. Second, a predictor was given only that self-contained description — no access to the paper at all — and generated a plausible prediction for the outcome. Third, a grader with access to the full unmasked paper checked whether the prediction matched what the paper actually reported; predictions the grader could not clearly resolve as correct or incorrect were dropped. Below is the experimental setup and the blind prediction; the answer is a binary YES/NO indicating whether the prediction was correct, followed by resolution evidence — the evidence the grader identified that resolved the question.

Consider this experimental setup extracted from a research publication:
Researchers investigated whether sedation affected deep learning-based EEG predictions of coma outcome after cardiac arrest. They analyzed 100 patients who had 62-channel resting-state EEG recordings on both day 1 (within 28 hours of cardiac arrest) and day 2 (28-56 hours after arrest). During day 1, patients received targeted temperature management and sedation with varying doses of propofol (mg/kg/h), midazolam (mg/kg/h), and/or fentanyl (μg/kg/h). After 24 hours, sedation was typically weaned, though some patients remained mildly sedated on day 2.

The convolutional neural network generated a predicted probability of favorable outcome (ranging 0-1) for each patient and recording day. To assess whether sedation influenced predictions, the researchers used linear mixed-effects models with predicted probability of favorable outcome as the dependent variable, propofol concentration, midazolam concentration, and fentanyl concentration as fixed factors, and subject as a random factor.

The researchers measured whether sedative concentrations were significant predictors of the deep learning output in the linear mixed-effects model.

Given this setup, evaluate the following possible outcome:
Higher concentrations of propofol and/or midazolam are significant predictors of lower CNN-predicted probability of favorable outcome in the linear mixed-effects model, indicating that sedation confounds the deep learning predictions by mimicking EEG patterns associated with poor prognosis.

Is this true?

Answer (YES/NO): NO